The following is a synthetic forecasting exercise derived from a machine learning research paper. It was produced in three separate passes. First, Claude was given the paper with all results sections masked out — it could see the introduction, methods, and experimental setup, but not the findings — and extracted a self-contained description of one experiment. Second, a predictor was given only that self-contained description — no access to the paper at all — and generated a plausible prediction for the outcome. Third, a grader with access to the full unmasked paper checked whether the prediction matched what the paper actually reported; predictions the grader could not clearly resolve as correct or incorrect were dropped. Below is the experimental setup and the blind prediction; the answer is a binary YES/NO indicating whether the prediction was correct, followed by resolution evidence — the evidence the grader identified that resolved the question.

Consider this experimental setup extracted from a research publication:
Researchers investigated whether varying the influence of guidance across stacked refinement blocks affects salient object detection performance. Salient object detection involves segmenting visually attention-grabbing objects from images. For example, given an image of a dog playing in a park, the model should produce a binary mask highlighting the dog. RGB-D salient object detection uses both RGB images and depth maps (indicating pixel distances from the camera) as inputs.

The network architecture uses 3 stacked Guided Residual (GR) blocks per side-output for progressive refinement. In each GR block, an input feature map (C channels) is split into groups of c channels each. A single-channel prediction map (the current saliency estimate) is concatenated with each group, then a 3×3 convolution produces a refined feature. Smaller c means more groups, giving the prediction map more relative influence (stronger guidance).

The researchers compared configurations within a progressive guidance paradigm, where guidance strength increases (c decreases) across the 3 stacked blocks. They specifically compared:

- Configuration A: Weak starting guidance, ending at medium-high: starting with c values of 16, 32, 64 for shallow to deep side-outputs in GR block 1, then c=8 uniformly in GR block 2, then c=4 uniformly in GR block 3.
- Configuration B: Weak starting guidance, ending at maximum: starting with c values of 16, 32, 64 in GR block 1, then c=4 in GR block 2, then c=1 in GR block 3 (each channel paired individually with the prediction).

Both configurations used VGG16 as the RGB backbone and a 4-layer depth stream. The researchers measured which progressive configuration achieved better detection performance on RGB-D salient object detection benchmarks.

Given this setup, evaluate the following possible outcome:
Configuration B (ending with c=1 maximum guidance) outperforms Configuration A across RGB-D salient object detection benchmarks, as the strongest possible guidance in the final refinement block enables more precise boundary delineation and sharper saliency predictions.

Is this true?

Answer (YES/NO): YES